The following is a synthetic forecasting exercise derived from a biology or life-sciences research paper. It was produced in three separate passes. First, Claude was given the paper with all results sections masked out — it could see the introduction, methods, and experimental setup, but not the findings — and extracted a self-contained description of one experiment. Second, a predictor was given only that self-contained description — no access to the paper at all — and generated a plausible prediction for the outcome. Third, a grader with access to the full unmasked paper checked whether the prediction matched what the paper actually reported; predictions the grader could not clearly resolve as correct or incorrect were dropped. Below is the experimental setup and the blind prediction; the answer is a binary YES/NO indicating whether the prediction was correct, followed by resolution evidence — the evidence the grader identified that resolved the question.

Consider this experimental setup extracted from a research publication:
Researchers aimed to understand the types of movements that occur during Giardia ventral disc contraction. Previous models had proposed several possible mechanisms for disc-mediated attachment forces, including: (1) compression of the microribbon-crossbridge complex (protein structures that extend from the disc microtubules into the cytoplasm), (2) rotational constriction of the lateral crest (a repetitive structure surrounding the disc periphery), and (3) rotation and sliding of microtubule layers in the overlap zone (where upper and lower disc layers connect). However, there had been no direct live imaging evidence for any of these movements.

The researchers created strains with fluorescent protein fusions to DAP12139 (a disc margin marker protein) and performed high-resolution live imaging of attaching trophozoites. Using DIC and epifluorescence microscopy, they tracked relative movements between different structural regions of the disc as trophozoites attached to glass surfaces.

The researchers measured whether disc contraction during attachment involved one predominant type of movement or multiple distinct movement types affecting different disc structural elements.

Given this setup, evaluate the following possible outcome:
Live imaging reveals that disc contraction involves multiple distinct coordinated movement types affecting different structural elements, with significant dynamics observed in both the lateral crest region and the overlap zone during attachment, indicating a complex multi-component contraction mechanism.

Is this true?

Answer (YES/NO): YES